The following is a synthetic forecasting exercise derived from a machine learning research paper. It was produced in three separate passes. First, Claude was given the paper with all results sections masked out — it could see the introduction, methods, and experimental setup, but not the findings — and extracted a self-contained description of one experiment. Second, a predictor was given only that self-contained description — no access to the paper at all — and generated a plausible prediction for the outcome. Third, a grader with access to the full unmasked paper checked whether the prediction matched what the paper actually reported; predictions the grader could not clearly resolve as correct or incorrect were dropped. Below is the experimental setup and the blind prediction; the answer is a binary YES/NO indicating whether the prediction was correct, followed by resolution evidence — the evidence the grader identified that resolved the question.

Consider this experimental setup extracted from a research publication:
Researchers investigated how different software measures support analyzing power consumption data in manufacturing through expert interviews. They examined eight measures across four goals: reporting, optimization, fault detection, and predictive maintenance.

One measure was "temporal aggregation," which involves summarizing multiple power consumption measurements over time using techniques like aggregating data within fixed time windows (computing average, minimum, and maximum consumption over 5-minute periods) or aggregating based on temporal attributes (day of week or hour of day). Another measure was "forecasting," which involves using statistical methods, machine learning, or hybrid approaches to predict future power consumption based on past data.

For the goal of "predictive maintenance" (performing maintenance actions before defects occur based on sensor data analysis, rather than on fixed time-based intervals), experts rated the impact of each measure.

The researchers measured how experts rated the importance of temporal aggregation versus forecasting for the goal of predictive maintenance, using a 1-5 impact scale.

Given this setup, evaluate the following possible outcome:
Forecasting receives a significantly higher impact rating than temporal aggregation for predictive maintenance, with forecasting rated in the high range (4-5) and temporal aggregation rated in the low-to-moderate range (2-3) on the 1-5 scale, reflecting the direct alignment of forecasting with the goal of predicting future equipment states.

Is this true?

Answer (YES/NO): YES